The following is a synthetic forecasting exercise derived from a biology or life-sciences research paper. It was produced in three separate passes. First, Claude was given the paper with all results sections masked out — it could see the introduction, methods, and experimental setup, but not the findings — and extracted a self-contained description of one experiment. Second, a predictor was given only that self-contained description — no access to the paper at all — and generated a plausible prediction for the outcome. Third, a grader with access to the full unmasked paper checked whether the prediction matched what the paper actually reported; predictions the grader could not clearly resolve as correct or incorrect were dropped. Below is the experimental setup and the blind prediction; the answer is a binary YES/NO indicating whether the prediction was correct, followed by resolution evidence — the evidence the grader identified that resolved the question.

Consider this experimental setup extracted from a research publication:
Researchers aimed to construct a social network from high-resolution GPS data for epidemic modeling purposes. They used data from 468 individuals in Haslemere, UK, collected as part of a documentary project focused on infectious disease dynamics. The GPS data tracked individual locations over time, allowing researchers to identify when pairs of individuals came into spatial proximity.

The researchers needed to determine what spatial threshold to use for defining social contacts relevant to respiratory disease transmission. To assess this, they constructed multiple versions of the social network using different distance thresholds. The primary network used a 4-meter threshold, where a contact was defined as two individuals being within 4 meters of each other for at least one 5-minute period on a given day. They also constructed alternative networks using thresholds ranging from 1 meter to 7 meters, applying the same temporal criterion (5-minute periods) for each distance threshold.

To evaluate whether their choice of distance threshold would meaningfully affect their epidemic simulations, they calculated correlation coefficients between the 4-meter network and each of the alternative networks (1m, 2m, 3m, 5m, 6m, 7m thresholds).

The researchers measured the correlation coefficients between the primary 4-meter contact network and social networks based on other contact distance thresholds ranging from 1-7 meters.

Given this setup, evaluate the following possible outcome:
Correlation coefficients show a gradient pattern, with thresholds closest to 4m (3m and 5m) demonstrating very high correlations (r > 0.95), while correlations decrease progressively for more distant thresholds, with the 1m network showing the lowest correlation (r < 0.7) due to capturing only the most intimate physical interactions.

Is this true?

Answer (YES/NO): NO